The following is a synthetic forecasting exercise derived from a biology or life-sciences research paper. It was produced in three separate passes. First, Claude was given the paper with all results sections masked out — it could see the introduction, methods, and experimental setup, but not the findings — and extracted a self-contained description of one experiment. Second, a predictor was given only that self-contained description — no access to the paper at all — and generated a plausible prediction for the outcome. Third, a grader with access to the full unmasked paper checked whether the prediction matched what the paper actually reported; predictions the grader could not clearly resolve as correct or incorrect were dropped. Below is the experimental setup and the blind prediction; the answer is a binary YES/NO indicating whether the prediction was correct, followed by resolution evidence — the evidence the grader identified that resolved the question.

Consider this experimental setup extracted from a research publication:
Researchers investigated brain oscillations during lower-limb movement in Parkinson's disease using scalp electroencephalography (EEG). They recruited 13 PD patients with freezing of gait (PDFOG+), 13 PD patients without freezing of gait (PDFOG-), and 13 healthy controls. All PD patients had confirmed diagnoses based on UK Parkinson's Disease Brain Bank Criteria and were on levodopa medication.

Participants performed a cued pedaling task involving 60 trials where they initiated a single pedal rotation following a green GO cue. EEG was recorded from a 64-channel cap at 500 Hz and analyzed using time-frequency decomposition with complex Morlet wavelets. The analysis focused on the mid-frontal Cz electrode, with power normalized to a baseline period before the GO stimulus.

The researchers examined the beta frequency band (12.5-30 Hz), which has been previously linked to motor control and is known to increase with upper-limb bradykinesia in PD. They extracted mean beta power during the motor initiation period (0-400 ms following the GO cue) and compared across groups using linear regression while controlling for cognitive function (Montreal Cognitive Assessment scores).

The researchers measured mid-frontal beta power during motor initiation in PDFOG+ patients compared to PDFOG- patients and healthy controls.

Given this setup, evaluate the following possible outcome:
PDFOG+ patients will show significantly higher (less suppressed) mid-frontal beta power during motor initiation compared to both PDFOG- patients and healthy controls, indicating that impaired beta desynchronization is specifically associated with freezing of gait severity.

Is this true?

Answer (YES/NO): NO